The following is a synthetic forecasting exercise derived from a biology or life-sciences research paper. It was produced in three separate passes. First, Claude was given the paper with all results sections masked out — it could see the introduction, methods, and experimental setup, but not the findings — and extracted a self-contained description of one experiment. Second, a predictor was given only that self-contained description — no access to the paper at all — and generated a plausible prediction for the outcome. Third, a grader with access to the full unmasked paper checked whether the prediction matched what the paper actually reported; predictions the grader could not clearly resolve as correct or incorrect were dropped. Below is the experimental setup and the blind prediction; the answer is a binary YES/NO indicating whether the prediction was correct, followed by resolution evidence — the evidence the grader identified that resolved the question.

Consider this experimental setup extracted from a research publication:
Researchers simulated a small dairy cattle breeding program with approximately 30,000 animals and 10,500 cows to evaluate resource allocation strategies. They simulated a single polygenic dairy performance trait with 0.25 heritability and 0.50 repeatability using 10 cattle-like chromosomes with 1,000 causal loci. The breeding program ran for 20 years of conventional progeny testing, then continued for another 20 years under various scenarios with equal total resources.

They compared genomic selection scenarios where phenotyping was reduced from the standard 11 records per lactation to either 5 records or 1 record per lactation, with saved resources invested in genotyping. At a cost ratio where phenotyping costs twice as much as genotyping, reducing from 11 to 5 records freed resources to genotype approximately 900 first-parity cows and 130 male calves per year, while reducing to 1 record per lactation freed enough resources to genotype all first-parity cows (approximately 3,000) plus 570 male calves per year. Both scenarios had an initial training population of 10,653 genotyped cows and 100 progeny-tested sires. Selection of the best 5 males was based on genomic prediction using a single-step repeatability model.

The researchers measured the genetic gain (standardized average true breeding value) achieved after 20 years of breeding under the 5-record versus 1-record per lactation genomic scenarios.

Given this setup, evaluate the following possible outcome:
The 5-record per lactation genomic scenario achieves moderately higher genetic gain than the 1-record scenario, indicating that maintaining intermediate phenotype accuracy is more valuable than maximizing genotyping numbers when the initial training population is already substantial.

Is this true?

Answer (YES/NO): NO